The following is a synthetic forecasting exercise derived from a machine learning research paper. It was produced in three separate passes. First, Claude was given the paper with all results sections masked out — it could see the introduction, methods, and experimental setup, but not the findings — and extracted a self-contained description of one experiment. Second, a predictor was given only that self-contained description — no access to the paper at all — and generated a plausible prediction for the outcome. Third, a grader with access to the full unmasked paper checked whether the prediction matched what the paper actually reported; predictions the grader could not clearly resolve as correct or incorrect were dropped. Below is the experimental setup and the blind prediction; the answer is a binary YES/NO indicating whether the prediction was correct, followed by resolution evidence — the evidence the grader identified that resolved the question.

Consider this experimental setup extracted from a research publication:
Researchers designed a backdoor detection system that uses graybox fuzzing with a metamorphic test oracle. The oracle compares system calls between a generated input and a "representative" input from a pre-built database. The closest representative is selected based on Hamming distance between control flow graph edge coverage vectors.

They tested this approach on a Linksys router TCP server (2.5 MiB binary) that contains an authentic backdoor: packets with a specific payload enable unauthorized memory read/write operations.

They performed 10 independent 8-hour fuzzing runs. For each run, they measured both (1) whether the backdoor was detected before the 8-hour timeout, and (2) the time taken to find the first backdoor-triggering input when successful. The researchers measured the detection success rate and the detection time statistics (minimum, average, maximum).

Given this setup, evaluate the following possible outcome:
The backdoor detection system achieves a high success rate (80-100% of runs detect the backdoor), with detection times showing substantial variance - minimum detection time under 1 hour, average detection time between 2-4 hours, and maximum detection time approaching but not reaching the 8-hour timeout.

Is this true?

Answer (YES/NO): NO